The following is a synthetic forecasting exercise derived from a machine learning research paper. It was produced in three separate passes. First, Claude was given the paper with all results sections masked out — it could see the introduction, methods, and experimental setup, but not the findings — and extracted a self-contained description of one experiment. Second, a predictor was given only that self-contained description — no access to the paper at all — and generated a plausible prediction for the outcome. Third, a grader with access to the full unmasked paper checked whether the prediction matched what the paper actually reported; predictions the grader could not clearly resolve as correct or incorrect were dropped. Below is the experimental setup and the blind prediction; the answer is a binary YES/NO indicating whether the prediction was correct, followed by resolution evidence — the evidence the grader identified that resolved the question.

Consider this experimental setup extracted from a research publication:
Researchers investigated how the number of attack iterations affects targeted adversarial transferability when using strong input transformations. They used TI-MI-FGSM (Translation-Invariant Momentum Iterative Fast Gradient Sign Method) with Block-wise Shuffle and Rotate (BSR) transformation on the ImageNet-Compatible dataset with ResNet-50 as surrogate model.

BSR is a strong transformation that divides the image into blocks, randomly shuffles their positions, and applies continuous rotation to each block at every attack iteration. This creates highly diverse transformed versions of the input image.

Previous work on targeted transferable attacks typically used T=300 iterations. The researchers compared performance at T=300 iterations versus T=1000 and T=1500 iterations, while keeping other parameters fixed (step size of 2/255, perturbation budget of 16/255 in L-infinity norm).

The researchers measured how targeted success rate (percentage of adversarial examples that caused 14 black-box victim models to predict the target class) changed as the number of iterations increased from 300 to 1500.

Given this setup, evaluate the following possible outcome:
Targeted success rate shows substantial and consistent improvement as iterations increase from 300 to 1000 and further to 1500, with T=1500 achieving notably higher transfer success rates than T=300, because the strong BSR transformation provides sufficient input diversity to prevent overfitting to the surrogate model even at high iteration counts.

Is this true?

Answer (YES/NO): YES